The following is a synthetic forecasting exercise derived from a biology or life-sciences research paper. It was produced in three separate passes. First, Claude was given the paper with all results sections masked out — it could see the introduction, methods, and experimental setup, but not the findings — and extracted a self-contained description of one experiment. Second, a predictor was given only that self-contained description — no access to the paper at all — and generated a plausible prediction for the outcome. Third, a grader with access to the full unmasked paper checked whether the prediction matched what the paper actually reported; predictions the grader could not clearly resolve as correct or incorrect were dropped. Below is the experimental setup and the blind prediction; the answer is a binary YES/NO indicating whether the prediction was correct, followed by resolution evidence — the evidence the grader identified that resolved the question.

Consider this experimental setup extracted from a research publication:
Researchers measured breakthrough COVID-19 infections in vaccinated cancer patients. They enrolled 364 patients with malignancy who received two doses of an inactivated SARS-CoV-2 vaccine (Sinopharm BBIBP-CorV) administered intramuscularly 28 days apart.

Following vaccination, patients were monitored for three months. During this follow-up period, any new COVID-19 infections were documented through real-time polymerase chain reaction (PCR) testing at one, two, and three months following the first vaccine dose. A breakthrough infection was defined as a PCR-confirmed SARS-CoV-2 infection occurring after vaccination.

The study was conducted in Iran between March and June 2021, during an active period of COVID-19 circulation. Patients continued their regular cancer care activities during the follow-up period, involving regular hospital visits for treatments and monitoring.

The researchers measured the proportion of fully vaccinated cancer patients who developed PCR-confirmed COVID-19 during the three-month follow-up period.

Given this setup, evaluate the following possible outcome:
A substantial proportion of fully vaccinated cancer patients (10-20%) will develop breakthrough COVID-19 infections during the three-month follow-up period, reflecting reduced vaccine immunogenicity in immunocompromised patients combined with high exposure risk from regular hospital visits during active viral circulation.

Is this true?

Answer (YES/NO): NO